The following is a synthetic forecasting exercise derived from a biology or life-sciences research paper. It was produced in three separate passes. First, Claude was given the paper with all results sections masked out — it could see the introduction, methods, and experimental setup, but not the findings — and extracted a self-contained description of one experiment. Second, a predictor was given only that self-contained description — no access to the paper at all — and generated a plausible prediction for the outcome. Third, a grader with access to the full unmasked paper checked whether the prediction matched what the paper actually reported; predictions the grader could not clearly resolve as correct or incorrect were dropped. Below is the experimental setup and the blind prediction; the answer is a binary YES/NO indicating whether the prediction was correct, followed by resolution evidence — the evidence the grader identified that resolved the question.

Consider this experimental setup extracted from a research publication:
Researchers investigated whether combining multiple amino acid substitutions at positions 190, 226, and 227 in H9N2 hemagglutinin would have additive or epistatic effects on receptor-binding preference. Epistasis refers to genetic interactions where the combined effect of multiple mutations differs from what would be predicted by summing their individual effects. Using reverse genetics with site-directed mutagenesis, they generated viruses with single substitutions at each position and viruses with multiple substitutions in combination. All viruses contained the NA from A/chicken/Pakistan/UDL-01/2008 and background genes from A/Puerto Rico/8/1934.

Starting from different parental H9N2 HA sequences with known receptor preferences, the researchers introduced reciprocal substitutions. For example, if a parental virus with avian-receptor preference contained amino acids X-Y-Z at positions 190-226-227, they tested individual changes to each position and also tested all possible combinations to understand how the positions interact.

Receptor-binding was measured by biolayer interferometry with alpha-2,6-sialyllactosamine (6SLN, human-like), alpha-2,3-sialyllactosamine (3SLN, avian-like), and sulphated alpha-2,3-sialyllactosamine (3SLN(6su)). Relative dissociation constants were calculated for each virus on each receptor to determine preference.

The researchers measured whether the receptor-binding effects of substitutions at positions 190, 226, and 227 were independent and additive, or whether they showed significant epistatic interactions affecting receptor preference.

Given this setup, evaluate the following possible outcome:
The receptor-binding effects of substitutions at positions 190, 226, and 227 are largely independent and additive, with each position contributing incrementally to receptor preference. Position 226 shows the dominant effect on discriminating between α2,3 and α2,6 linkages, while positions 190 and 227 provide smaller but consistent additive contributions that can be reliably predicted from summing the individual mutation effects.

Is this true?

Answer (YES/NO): NO